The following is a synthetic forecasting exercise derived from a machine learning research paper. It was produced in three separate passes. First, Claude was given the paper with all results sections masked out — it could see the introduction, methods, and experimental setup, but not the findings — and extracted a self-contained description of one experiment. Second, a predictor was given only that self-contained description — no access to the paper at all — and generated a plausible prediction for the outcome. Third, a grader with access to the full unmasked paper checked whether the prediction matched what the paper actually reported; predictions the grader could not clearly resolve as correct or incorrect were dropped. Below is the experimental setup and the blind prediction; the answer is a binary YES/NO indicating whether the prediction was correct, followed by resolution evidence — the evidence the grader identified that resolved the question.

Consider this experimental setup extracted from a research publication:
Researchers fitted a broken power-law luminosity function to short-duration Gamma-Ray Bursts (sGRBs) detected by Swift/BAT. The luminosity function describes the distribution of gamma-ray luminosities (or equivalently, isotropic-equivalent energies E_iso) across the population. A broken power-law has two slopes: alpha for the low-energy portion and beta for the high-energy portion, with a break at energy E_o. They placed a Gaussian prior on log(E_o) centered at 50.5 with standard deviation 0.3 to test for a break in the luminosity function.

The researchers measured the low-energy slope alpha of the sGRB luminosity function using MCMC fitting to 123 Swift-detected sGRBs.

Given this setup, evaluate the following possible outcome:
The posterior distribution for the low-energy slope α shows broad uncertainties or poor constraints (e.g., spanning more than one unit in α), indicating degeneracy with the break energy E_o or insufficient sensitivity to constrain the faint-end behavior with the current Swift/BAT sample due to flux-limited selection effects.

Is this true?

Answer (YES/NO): NO